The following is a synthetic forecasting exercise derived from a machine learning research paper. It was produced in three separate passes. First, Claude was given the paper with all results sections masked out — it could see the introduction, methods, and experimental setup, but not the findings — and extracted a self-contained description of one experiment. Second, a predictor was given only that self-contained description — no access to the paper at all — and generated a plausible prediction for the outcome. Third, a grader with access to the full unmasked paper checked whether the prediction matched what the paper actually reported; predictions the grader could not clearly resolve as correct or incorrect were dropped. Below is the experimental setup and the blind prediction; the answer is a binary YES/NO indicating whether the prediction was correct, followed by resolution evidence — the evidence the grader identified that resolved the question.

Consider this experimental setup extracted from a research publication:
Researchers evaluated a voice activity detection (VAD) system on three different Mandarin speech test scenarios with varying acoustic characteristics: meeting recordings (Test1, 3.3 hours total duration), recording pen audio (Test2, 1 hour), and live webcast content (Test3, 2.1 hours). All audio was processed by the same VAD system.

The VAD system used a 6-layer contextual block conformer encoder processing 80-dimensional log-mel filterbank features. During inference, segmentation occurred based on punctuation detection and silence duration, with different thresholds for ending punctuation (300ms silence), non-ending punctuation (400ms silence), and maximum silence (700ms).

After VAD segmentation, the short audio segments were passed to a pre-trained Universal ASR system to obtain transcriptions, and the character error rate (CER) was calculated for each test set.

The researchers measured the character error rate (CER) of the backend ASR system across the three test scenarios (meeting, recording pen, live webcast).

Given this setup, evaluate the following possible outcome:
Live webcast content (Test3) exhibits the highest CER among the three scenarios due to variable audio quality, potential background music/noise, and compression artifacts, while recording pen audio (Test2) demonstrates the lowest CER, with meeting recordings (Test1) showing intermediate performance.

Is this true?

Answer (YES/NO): NO